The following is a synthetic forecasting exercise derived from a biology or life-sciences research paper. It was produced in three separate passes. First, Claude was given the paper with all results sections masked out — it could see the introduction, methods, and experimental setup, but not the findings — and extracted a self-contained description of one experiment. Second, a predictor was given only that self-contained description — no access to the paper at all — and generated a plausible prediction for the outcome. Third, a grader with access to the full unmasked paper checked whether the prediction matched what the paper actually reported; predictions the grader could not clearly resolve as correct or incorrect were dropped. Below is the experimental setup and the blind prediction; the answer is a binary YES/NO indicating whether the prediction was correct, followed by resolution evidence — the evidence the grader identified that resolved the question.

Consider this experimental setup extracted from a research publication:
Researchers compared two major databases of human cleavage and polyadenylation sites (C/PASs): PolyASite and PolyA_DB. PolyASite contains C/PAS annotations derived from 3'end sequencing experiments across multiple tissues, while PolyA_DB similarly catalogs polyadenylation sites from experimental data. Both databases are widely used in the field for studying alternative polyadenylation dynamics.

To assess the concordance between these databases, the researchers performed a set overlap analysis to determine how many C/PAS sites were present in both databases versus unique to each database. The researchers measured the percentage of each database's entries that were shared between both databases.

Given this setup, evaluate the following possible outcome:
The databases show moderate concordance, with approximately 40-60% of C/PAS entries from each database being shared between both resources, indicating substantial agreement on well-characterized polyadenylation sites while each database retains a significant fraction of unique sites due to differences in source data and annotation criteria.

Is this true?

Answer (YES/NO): NO